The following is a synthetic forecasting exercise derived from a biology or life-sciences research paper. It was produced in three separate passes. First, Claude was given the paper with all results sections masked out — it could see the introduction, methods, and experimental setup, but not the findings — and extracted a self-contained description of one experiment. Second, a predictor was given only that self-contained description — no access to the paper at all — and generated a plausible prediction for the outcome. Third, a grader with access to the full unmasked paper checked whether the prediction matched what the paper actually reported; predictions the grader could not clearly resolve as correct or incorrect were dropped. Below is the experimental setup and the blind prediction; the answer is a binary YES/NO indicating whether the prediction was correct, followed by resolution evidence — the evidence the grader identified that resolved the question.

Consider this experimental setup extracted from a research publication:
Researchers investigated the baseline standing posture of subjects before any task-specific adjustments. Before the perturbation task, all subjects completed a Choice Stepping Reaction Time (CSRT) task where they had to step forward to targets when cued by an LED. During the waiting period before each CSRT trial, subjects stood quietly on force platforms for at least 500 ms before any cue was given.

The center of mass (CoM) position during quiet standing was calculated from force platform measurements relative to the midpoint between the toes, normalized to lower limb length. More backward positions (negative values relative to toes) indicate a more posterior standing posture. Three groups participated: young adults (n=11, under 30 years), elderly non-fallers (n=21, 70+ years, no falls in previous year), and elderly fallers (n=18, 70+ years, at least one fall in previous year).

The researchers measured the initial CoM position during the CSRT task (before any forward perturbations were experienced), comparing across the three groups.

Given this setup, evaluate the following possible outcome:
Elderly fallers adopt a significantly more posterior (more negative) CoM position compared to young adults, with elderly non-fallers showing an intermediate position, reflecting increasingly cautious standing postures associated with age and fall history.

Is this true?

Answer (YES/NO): NO